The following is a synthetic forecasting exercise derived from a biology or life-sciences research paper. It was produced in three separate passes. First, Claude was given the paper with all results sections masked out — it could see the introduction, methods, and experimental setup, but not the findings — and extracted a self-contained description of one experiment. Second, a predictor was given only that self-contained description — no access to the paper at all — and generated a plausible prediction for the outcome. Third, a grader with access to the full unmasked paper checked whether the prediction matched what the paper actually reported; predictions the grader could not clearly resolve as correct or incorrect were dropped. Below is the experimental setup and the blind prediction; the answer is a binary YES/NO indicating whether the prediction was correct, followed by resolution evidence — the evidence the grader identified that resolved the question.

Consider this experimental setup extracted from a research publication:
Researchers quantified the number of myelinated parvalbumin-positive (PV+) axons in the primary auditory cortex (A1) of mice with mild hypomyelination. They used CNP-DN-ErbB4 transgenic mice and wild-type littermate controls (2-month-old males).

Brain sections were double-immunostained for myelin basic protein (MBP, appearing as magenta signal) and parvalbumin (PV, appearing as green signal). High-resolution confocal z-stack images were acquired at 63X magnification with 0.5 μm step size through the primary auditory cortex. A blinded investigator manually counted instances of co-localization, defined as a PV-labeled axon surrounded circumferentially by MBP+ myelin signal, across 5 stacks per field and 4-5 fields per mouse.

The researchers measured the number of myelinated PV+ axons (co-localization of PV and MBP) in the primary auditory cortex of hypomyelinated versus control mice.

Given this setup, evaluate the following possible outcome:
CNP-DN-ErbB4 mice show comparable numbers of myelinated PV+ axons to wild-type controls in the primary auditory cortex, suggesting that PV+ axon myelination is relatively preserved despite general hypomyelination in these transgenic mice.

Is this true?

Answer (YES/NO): NO